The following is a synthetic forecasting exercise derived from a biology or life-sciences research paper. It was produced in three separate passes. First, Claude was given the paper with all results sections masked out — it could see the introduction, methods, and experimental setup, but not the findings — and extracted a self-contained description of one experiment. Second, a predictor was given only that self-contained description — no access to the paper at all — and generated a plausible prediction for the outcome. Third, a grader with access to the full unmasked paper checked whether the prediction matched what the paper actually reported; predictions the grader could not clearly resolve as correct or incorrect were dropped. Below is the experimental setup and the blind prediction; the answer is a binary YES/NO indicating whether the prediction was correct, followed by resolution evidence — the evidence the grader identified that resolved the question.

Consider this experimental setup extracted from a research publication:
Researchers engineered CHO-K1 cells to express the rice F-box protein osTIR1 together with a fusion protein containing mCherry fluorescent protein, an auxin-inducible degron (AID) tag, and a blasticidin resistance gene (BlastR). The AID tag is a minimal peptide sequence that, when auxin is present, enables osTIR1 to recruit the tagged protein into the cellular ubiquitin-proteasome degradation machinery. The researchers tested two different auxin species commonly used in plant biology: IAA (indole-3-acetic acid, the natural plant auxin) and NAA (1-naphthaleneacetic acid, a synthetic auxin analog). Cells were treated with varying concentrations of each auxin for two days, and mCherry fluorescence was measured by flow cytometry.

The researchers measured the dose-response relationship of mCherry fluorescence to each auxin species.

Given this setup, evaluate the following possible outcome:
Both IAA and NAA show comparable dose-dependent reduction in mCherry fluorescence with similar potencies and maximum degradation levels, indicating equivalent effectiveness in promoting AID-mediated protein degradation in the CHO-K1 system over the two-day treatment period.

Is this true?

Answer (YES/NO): NO